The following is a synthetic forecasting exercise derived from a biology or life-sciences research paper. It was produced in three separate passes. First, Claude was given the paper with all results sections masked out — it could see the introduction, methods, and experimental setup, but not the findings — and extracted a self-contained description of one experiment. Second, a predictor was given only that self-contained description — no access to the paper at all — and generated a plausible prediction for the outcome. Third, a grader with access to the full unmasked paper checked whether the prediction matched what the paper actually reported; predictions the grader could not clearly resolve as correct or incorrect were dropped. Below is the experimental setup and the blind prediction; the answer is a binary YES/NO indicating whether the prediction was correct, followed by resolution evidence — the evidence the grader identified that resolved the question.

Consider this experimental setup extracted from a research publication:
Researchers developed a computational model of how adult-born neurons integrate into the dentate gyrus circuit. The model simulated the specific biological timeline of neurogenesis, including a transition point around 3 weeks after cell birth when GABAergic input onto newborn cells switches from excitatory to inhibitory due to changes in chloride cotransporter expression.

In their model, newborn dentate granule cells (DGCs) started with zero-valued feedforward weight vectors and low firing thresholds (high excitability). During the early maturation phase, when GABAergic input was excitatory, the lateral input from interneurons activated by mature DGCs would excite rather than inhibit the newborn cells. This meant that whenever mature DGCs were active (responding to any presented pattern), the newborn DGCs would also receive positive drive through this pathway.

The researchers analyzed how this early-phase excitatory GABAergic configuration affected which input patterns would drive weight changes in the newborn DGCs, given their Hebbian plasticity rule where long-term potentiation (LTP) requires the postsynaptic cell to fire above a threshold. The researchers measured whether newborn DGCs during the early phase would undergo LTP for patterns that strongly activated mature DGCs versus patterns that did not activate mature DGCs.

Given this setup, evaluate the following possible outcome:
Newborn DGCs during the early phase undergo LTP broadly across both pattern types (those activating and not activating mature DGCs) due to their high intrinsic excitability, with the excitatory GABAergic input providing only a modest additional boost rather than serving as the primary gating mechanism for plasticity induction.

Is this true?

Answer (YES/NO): NO